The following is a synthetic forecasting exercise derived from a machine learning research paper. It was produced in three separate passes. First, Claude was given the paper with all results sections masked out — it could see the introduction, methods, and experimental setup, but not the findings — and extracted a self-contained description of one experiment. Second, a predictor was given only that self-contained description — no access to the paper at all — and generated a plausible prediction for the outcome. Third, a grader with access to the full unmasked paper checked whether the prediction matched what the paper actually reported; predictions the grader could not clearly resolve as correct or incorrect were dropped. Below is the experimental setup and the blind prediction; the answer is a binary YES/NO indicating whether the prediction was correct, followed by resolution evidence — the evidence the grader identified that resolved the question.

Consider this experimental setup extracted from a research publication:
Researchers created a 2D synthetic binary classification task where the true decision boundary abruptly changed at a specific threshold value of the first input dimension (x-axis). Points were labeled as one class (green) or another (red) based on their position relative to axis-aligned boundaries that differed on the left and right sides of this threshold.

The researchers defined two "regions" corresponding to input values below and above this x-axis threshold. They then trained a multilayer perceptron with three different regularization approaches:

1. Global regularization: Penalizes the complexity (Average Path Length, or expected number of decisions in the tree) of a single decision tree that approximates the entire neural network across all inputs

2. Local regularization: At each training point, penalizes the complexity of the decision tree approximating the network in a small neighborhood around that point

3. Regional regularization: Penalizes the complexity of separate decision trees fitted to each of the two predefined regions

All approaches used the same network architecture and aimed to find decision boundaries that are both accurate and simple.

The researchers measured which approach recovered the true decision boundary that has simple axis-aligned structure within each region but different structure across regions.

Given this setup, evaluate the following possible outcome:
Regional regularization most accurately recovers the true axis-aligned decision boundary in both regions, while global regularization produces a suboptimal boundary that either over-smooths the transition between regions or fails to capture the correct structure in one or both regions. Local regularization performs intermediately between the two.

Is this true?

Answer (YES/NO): NO